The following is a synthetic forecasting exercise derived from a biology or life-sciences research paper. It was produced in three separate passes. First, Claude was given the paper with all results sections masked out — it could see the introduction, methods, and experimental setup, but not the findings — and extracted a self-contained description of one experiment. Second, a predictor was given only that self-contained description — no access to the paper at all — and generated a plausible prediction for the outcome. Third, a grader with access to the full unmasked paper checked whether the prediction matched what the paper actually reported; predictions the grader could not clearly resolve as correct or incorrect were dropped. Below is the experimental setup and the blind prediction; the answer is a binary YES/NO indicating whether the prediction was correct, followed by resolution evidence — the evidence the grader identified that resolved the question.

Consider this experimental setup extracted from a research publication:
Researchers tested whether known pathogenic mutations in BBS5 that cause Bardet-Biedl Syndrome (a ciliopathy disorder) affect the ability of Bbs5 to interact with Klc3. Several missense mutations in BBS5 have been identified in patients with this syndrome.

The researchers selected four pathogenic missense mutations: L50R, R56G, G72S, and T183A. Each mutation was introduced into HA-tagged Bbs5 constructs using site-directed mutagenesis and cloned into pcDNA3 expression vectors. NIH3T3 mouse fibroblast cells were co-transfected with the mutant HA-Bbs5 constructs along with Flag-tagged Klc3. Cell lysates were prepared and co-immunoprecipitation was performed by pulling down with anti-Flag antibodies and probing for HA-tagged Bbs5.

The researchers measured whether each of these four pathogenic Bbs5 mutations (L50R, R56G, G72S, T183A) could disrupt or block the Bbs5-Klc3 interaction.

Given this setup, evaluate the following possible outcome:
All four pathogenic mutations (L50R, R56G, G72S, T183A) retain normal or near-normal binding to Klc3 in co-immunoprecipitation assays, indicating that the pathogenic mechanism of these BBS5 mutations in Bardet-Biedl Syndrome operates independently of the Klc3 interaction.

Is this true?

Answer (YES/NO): NO